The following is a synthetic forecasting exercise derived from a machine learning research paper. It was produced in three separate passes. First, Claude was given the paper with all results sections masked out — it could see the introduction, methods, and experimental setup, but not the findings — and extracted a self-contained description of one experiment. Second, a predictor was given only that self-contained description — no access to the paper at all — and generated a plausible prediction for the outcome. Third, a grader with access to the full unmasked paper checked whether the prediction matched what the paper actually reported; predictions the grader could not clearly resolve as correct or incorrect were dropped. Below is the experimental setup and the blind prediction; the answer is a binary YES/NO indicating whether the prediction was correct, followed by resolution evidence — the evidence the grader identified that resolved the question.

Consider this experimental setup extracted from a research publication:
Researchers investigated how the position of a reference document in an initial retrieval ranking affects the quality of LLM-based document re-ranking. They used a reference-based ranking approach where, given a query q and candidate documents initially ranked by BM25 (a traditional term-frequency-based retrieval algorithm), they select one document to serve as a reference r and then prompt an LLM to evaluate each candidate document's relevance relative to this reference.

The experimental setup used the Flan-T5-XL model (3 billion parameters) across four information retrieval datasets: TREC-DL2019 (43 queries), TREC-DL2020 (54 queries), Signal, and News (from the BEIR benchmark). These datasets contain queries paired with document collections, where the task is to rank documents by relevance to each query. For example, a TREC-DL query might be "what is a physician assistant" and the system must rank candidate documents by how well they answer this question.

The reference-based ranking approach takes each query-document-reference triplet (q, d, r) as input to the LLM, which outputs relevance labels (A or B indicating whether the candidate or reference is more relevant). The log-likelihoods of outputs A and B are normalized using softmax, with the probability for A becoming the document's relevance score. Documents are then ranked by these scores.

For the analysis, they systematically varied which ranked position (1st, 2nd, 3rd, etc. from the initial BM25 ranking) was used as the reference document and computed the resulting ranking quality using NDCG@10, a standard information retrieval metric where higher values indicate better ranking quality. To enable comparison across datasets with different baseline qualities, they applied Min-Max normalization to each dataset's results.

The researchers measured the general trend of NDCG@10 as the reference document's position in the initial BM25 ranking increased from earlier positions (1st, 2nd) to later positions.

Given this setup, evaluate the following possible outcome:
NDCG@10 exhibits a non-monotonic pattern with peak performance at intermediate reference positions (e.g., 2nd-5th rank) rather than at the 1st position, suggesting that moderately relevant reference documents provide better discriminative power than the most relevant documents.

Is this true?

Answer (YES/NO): NO